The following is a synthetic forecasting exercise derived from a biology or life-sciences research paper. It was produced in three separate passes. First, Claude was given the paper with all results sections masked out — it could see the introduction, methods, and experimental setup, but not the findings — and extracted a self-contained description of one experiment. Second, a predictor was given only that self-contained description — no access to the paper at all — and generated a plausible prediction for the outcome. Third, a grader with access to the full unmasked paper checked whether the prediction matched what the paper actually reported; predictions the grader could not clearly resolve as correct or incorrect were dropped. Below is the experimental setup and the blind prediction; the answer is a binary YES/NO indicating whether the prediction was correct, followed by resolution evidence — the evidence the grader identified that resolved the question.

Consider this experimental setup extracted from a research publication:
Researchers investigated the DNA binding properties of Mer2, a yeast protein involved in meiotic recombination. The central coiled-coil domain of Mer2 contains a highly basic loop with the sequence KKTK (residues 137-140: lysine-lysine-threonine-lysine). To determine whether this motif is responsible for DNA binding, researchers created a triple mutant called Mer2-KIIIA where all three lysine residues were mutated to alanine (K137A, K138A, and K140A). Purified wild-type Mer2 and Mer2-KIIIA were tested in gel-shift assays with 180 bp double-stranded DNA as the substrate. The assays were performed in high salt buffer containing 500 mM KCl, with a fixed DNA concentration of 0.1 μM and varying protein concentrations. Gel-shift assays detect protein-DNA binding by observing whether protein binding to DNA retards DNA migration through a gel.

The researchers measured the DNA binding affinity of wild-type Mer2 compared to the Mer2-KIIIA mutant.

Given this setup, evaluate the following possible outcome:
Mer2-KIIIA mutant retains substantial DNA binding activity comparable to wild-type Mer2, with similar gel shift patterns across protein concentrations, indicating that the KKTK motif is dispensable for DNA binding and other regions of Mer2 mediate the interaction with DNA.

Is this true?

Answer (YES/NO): NO